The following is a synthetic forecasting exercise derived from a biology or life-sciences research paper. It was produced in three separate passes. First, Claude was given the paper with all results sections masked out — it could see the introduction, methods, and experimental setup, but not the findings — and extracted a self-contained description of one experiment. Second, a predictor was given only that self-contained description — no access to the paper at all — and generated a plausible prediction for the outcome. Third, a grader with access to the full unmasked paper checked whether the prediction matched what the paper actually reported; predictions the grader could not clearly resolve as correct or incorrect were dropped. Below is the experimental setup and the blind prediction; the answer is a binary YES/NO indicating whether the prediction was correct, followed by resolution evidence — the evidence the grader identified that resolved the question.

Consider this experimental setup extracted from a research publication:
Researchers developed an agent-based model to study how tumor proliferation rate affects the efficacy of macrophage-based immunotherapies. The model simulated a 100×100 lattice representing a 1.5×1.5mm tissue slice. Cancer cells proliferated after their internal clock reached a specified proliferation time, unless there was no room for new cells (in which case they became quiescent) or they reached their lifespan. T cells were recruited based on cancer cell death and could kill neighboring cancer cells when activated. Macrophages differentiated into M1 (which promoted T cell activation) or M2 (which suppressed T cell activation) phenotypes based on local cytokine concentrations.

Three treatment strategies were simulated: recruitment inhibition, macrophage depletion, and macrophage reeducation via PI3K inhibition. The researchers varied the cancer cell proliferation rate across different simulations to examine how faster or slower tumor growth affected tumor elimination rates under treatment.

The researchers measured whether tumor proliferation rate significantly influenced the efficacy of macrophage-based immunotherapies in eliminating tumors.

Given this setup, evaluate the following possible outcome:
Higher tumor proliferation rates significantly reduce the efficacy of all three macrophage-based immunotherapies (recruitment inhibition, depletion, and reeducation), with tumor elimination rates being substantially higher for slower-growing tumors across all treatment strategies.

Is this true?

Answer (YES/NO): NO